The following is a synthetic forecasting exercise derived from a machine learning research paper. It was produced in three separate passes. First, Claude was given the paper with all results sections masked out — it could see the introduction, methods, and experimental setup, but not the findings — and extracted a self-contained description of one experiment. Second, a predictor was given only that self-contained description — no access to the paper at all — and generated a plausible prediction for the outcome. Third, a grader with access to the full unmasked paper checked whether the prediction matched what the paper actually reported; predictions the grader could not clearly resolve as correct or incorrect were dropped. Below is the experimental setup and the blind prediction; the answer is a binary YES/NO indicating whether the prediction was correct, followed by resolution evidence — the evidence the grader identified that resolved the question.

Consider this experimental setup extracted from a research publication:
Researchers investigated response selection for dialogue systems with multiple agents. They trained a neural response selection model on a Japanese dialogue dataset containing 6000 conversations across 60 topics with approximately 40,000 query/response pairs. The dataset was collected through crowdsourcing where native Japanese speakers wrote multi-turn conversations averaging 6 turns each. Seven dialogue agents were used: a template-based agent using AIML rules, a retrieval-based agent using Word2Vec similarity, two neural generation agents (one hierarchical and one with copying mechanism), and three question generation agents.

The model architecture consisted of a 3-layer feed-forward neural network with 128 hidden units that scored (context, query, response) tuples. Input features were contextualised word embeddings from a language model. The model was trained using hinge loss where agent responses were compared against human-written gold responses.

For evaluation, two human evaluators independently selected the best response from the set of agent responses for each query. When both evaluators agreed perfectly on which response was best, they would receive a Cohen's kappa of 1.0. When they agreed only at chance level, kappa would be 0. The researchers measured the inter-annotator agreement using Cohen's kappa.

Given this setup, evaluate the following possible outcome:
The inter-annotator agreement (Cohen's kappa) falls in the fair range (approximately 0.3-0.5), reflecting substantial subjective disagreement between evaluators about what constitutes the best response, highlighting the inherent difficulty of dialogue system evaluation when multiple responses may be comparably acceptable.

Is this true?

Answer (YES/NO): NO